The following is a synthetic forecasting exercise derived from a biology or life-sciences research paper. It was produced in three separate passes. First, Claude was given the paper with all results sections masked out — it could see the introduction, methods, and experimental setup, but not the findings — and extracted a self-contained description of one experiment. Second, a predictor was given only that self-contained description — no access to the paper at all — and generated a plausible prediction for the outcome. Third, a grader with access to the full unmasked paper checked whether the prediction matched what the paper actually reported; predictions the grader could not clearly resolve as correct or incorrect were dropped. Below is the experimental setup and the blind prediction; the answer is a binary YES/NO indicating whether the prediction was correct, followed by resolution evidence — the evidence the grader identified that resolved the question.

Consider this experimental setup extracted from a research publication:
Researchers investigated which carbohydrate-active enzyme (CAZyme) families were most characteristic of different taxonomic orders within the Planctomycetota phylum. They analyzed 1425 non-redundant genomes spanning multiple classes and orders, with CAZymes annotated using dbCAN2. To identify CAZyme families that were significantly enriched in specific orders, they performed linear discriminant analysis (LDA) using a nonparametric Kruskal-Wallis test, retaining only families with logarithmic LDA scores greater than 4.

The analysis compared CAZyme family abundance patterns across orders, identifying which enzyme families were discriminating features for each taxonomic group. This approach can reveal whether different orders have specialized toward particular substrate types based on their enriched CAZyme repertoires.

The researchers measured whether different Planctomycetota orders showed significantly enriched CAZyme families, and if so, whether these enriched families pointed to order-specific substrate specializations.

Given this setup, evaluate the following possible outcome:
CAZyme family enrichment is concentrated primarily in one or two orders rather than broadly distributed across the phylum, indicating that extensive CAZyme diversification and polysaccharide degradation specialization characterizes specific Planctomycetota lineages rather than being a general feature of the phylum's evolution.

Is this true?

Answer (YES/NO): NO